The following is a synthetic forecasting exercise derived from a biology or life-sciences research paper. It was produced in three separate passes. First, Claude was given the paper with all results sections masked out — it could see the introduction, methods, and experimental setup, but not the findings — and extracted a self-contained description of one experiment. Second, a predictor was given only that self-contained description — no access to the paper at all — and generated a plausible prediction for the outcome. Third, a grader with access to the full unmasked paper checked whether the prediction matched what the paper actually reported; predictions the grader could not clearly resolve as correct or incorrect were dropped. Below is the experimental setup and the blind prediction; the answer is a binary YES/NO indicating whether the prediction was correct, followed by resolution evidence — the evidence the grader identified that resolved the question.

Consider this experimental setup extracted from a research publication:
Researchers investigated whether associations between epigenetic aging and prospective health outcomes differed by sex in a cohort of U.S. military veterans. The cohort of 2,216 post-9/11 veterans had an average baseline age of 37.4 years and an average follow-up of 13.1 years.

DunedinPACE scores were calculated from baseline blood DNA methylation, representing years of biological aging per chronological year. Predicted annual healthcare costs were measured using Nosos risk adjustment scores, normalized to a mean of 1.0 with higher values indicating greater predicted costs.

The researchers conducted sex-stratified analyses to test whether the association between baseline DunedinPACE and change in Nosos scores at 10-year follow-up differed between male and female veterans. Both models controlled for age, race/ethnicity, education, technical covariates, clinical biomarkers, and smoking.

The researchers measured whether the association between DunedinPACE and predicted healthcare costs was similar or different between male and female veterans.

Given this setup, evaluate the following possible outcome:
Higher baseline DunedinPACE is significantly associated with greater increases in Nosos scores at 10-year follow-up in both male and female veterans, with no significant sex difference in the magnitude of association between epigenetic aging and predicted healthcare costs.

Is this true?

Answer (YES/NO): YES